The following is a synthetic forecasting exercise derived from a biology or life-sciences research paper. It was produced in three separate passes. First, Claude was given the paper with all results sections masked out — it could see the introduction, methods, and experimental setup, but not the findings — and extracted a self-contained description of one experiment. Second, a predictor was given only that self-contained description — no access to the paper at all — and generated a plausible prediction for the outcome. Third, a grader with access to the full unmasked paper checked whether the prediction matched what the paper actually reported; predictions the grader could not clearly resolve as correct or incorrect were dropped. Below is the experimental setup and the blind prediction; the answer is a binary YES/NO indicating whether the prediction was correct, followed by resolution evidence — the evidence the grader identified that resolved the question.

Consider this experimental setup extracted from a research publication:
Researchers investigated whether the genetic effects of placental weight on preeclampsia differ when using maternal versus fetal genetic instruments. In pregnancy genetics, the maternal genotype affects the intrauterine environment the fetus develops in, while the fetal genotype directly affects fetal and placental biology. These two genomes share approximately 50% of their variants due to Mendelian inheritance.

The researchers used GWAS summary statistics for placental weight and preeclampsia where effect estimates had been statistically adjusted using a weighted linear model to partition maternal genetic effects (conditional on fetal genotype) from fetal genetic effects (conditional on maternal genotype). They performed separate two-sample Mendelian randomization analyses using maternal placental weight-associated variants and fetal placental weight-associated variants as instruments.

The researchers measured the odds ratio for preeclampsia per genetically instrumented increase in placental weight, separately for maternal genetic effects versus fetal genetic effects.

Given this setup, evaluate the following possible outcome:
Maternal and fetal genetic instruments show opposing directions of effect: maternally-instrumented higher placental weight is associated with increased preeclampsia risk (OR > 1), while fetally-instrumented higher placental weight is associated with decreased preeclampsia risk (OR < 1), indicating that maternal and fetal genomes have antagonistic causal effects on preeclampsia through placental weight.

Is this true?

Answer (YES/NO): NO